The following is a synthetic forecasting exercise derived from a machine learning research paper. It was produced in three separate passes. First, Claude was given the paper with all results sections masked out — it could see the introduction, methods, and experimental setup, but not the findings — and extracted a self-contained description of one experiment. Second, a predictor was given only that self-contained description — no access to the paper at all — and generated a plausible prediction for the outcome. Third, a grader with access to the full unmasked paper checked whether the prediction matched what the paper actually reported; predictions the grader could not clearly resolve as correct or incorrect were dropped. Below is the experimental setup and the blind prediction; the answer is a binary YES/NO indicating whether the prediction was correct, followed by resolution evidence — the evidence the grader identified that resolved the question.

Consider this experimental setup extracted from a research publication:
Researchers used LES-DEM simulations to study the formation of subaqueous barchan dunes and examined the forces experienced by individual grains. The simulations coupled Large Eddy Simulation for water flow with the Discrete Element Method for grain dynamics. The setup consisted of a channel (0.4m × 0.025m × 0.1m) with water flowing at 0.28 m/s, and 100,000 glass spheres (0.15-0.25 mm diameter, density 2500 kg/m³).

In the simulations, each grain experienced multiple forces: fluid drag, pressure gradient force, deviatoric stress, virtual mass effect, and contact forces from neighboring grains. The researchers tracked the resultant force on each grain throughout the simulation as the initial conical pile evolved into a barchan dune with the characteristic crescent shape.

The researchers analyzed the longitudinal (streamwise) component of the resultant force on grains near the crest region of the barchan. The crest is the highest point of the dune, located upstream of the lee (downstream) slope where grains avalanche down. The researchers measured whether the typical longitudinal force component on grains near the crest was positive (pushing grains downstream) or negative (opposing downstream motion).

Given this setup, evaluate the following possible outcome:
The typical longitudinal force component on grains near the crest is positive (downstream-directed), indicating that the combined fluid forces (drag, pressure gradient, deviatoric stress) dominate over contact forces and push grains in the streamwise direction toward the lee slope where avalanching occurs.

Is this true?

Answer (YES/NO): NO